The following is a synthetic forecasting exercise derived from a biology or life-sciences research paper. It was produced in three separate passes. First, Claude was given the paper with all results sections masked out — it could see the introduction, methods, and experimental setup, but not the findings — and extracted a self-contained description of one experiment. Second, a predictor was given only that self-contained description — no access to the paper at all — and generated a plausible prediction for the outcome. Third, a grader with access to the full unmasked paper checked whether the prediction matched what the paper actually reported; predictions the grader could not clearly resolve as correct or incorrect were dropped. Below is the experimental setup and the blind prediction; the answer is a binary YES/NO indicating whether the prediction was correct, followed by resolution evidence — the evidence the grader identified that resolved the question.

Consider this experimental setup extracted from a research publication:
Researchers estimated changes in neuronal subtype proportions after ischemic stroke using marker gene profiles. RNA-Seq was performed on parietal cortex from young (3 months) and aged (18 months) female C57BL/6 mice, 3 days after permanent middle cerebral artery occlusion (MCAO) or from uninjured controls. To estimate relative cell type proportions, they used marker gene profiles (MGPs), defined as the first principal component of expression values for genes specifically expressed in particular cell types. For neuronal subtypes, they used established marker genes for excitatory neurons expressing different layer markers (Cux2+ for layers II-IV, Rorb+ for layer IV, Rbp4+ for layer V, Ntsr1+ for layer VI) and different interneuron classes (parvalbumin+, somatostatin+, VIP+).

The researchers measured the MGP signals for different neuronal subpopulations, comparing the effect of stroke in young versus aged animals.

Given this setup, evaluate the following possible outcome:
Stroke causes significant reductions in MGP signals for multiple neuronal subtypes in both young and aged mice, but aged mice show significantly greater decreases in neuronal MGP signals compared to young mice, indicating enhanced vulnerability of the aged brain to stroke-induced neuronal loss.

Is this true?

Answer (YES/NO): NO